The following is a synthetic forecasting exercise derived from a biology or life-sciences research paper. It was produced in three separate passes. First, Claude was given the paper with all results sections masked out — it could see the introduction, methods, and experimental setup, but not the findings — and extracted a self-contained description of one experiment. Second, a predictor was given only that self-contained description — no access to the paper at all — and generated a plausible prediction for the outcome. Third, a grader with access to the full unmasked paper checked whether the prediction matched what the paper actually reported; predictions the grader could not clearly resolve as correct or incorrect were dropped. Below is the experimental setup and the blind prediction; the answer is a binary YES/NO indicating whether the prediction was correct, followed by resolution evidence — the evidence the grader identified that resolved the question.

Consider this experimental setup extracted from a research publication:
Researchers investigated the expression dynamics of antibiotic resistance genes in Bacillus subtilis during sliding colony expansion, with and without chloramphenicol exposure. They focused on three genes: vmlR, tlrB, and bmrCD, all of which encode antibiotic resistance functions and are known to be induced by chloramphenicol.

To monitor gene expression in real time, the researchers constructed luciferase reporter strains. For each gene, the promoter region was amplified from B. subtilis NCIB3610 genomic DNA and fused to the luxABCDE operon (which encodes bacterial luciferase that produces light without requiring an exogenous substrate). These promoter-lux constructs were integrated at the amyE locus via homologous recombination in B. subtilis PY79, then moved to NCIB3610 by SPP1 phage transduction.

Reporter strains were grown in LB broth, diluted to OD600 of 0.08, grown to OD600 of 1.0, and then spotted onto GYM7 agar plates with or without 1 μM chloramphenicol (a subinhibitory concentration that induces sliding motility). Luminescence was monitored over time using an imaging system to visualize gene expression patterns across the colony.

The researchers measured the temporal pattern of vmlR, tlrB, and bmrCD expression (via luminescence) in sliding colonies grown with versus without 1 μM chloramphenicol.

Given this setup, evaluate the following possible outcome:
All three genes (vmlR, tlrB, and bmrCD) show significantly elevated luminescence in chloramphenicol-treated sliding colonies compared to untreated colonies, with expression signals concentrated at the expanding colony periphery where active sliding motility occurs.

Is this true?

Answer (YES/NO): NO